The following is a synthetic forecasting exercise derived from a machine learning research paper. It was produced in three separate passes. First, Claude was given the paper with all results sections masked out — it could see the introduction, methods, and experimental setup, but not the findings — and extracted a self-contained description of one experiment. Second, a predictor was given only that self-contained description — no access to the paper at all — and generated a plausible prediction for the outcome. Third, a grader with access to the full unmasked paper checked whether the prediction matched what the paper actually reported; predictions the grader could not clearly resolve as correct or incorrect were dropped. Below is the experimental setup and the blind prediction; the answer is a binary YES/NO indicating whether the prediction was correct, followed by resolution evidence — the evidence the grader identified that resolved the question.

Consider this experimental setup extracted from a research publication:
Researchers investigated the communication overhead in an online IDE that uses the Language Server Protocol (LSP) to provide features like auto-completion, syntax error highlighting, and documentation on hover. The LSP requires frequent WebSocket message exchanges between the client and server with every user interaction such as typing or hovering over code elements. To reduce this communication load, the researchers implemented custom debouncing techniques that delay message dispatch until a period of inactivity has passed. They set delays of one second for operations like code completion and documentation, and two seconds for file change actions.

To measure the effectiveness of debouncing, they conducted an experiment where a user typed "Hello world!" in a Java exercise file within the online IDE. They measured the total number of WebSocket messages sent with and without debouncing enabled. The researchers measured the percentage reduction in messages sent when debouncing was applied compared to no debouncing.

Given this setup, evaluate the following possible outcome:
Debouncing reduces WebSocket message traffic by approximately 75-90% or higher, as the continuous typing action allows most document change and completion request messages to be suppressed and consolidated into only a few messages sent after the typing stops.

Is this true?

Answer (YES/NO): NO